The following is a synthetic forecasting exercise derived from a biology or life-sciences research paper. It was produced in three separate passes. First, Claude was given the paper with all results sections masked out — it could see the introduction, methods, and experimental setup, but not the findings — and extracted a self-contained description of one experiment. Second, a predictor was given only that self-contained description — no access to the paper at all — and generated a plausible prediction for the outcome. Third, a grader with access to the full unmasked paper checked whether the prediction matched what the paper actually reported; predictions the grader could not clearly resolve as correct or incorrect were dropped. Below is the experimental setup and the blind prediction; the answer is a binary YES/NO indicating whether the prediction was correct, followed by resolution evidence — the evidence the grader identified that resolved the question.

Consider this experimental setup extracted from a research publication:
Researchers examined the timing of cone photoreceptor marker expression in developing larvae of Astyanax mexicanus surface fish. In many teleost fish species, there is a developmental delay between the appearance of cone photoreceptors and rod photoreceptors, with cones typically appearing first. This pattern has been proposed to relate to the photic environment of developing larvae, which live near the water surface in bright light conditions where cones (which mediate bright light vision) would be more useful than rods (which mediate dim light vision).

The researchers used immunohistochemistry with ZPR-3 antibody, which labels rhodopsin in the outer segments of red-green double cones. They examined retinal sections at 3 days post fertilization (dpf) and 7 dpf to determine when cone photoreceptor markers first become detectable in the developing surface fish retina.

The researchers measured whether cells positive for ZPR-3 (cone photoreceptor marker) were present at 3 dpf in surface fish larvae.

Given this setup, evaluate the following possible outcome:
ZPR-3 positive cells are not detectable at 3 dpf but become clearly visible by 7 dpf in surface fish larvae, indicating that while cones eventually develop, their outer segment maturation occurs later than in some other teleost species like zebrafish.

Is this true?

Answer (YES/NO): NO